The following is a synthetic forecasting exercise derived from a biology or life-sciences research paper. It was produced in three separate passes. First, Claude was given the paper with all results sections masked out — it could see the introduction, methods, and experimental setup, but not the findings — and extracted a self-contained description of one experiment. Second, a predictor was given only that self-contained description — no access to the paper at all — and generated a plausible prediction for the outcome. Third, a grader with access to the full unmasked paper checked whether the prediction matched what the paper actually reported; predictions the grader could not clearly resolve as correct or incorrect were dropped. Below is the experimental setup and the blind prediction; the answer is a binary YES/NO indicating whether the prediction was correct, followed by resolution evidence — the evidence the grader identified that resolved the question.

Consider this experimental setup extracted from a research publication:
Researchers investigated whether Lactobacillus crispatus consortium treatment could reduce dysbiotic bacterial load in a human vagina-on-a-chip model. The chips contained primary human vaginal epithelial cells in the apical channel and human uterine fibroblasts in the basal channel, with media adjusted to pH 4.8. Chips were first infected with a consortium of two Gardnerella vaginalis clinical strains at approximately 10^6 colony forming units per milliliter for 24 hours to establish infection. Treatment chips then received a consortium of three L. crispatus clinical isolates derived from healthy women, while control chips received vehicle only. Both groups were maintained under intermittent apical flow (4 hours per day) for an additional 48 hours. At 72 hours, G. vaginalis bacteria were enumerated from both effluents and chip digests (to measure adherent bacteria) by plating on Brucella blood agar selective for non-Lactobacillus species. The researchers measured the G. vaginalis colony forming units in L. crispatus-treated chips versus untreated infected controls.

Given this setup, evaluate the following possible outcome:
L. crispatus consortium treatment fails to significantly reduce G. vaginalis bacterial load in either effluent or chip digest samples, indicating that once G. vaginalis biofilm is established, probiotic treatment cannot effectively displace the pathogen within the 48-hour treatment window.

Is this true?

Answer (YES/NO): YES